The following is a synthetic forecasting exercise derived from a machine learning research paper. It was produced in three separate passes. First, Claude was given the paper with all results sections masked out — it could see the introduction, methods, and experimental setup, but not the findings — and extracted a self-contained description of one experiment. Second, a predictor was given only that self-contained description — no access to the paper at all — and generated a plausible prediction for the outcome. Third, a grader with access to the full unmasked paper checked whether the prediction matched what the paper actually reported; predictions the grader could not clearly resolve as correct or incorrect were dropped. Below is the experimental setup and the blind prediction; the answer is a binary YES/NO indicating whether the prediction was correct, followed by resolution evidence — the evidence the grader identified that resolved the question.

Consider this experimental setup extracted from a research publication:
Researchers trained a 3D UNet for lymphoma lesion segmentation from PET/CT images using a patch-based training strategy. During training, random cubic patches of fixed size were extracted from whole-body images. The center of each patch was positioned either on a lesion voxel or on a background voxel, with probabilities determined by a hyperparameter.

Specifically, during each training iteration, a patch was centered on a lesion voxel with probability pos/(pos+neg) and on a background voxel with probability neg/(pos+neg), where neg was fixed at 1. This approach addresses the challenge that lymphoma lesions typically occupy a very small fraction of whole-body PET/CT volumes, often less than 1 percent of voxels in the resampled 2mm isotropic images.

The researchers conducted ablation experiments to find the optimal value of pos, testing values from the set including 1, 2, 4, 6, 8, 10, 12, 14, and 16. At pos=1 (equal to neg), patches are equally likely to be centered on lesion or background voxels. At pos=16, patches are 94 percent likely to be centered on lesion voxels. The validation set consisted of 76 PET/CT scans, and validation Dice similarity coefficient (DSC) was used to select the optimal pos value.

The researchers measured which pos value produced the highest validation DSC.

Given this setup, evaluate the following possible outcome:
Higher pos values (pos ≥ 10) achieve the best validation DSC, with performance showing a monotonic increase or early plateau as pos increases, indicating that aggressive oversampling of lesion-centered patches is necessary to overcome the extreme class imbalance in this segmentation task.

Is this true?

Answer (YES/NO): NO